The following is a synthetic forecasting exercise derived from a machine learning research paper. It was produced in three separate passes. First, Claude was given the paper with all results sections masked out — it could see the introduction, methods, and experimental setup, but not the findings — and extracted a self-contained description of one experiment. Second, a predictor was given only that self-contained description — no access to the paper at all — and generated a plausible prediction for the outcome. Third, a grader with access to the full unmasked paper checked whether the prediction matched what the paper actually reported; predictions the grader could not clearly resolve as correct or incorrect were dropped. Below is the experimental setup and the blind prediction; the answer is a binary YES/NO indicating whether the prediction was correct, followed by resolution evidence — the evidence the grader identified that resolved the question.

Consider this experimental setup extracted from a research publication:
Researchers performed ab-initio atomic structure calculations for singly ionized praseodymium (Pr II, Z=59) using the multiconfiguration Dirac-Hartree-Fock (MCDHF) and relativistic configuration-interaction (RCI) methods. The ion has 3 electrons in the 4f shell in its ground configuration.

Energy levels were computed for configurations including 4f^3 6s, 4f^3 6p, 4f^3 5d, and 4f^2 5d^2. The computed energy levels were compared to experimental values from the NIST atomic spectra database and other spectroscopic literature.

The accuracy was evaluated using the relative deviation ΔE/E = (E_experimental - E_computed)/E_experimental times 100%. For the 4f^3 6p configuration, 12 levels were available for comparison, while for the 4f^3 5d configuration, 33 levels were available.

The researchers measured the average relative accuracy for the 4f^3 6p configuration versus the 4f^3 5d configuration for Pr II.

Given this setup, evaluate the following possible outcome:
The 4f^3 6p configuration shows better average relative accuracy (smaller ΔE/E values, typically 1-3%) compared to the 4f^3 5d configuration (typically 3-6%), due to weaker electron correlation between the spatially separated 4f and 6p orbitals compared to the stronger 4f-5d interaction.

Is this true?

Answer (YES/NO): NO